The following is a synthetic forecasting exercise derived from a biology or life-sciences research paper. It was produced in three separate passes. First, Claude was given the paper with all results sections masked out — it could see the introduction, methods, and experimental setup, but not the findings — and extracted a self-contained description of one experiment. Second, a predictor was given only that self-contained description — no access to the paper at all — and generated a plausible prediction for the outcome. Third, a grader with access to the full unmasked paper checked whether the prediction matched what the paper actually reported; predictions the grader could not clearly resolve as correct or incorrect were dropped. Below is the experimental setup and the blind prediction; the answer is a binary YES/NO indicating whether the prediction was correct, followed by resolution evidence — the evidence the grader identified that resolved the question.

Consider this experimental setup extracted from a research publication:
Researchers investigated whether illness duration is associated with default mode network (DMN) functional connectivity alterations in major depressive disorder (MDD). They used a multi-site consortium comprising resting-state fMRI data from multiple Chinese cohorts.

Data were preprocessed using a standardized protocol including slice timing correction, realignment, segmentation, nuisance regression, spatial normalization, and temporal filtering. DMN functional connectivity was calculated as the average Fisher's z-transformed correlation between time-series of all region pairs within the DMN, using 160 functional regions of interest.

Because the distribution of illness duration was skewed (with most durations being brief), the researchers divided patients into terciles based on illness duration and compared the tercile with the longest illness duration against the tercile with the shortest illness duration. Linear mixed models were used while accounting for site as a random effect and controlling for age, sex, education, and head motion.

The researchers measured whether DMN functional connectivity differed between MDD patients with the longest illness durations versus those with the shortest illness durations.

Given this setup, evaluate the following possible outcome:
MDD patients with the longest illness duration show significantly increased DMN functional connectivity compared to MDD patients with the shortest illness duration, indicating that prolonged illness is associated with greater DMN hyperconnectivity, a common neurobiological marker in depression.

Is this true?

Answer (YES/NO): NO